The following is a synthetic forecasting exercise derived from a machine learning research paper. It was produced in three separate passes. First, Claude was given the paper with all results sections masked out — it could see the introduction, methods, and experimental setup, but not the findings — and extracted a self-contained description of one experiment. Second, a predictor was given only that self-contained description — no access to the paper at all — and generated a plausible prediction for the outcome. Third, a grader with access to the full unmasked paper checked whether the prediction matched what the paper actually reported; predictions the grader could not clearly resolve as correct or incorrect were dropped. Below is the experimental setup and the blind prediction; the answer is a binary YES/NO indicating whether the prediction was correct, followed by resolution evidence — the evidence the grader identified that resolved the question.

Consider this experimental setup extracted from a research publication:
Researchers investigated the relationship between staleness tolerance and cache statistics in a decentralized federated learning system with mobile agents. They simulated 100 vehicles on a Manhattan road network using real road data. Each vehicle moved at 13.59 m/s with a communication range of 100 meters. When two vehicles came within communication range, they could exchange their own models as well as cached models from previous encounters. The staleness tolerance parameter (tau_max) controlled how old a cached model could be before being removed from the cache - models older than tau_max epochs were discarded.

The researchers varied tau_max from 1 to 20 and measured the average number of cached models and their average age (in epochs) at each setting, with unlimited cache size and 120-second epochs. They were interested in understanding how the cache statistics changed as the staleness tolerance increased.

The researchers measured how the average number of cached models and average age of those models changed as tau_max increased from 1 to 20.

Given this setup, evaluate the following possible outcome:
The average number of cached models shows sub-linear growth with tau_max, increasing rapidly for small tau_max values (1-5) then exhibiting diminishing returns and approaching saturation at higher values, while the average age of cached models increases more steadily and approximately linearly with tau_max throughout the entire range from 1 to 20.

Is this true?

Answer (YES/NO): NO